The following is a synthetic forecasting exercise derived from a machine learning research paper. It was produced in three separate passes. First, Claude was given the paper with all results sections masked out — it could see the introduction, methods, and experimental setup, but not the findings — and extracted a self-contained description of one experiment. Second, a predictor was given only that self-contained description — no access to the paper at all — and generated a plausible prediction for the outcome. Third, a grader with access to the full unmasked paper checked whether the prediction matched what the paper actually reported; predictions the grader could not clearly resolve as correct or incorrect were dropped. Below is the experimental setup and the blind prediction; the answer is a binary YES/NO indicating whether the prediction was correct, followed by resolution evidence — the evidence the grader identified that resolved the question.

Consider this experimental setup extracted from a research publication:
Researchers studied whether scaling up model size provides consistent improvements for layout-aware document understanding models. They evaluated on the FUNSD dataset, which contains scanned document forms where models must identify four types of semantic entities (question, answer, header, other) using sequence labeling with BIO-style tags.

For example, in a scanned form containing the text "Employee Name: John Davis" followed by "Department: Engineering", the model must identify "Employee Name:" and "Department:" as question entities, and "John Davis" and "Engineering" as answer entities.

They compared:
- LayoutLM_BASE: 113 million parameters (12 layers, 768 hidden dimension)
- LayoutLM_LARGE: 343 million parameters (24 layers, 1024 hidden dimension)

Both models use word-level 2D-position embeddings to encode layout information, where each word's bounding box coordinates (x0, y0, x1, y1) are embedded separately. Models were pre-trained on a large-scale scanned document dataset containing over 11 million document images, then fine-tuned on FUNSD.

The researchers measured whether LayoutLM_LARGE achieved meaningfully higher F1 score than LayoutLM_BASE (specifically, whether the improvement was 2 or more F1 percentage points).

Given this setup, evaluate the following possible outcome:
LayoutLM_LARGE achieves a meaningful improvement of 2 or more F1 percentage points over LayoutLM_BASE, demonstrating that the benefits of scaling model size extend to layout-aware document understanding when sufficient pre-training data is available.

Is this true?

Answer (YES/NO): NO